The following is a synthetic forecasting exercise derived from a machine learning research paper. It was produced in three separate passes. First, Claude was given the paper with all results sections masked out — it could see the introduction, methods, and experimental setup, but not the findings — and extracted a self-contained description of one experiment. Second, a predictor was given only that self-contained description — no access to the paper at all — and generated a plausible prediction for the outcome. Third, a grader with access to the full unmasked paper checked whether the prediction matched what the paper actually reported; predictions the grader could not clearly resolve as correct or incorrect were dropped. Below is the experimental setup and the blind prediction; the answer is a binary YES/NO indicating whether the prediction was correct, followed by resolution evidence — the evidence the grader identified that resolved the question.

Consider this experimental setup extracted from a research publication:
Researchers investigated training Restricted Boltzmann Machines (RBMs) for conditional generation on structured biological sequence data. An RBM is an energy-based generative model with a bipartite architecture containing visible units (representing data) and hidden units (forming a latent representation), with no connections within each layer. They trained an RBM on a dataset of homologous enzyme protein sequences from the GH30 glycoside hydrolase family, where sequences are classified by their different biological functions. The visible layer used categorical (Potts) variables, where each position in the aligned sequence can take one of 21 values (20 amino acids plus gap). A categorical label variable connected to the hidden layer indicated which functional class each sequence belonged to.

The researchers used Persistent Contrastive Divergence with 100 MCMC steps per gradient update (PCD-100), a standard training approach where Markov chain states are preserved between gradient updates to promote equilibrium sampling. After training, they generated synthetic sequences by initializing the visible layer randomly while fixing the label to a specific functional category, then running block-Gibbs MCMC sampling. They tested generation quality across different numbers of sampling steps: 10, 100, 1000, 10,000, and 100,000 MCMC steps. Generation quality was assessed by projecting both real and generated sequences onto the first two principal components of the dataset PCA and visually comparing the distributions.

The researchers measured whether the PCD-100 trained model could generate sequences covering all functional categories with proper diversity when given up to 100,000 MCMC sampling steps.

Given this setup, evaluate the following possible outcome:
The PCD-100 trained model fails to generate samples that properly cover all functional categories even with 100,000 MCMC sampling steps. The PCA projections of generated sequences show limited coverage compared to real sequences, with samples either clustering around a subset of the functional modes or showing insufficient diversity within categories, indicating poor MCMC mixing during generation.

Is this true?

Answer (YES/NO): YES